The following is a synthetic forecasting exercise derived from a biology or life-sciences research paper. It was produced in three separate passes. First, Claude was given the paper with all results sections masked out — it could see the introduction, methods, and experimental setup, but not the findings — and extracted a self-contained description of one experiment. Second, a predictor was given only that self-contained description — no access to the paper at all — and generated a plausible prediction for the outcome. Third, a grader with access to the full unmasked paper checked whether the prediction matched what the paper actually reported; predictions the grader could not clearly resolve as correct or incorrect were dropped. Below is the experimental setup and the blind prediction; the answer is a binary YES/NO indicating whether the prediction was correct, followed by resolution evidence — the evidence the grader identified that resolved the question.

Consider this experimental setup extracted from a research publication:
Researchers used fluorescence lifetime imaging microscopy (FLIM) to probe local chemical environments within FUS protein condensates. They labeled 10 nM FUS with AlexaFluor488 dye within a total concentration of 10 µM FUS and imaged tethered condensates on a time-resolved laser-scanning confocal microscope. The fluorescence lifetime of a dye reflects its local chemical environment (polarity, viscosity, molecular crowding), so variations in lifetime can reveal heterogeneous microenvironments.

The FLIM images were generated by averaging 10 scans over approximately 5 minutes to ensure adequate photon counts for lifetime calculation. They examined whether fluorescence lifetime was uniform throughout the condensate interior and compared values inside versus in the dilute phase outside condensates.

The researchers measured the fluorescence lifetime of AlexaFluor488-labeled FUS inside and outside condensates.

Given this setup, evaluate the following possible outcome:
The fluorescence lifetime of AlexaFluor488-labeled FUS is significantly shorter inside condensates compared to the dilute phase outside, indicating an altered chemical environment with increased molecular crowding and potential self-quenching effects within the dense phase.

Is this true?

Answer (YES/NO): YES